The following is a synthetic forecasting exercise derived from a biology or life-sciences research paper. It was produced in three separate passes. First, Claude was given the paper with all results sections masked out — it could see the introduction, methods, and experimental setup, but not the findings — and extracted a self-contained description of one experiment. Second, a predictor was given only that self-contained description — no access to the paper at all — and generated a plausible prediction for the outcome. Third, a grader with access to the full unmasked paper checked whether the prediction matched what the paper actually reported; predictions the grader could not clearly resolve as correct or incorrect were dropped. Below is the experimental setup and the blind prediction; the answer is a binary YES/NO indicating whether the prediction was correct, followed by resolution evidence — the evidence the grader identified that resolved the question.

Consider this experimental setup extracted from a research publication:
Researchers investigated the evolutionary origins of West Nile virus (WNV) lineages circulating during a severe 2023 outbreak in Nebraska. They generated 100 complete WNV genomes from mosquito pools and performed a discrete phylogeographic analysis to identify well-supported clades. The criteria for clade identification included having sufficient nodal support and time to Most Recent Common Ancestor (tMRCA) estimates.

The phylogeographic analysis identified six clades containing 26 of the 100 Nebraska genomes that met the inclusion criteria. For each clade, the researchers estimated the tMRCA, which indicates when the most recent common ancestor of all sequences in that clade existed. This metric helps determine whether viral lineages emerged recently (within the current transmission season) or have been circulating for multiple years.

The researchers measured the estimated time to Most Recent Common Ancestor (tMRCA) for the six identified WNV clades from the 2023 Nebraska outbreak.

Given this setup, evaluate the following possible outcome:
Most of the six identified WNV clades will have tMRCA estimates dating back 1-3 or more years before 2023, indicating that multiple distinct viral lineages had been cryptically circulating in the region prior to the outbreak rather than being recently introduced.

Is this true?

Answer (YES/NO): YES